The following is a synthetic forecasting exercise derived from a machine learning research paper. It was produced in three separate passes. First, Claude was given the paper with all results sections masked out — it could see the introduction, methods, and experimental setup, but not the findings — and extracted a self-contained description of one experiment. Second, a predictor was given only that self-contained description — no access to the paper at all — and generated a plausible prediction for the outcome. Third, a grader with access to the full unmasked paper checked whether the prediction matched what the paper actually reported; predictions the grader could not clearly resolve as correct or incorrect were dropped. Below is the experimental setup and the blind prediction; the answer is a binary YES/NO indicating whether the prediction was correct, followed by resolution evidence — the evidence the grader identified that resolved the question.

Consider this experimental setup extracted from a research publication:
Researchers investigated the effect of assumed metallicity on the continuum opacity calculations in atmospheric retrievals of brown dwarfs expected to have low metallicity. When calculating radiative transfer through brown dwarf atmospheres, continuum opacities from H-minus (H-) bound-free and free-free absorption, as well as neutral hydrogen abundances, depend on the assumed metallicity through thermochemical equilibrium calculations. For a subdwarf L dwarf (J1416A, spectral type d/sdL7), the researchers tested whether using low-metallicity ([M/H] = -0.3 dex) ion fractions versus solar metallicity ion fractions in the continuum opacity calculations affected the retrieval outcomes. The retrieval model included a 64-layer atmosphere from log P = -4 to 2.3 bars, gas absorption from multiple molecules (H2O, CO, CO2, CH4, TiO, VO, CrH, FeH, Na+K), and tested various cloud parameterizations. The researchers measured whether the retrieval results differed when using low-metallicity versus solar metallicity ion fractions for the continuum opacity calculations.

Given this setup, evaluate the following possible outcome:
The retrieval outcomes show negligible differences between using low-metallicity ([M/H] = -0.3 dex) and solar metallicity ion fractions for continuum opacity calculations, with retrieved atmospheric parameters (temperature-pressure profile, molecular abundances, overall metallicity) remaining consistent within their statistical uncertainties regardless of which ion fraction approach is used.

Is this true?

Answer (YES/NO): YES